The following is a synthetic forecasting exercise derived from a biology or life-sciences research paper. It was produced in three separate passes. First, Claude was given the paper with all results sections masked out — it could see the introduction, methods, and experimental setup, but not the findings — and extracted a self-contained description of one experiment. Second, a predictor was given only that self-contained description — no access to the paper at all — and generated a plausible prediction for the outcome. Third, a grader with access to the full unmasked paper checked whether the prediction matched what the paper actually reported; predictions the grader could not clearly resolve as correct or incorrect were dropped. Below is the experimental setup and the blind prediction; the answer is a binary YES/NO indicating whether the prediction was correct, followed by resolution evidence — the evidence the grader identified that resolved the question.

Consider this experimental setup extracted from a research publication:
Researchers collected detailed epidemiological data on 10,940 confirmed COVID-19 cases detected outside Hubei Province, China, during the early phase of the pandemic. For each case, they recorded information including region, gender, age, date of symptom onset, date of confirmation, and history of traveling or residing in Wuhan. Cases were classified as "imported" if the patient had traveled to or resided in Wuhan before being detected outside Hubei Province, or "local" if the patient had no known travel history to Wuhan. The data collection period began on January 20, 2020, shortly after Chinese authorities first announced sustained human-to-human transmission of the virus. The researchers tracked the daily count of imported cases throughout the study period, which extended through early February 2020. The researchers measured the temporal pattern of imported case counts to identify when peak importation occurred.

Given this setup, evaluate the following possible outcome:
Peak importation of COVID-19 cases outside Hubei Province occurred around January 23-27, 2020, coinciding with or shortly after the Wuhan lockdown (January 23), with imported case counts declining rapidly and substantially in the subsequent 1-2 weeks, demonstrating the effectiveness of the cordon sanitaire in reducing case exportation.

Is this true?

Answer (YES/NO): NO